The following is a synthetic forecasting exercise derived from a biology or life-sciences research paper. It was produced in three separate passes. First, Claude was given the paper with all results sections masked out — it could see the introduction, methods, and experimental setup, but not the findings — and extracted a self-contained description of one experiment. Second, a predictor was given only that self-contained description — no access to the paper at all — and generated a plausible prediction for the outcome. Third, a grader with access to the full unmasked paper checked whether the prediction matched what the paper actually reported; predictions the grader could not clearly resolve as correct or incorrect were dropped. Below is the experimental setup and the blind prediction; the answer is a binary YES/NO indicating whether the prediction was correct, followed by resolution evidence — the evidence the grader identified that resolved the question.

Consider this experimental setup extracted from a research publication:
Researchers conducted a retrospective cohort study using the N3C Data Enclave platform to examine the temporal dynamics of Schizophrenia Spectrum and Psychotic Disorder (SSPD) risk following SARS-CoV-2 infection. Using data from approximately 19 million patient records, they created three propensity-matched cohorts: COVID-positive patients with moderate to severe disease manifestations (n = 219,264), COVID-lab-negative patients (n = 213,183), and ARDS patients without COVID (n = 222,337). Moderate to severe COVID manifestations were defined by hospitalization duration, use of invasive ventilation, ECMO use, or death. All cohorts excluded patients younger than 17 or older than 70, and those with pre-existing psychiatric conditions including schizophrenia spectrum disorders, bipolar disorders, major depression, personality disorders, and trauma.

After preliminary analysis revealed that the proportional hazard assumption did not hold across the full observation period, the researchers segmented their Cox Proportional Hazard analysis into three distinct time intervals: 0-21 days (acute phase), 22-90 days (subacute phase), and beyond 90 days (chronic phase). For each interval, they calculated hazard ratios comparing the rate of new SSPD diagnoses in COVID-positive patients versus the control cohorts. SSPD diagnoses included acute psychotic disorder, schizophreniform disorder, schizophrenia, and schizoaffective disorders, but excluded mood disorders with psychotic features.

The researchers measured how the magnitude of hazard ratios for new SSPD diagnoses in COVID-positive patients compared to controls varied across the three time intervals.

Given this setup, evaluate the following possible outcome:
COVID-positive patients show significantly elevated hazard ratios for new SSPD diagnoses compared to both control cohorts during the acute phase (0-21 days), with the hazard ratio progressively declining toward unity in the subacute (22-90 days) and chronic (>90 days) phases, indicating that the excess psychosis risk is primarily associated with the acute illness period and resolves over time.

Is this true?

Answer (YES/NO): NO